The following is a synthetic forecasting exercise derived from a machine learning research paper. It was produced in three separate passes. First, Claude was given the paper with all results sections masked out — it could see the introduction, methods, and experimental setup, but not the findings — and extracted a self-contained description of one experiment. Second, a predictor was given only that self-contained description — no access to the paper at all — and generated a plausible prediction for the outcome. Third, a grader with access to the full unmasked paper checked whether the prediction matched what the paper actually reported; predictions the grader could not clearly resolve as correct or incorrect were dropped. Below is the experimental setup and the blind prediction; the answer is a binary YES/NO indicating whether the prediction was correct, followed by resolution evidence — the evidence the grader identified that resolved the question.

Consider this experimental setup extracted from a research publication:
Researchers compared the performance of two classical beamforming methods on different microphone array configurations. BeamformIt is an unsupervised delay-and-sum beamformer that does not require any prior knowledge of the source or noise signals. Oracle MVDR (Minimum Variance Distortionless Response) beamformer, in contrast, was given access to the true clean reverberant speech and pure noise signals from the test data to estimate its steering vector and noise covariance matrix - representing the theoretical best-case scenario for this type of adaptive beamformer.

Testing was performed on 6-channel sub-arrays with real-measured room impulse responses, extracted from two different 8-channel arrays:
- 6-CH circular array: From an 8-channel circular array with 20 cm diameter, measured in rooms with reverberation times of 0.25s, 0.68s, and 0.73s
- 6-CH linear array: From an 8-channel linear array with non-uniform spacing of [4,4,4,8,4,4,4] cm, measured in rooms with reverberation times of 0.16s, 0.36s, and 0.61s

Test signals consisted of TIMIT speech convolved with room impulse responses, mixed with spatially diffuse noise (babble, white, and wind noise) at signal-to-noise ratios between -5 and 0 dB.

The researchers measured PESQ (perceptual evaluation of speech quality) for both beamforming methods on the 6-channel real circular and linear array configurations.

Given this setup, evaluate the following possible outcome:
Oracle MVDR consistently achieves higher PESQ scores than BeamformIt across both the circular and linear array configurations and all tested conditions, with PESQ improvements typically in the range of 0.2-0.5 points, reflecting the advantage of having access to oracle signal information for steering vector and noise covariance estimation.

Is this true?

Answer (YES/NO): YES